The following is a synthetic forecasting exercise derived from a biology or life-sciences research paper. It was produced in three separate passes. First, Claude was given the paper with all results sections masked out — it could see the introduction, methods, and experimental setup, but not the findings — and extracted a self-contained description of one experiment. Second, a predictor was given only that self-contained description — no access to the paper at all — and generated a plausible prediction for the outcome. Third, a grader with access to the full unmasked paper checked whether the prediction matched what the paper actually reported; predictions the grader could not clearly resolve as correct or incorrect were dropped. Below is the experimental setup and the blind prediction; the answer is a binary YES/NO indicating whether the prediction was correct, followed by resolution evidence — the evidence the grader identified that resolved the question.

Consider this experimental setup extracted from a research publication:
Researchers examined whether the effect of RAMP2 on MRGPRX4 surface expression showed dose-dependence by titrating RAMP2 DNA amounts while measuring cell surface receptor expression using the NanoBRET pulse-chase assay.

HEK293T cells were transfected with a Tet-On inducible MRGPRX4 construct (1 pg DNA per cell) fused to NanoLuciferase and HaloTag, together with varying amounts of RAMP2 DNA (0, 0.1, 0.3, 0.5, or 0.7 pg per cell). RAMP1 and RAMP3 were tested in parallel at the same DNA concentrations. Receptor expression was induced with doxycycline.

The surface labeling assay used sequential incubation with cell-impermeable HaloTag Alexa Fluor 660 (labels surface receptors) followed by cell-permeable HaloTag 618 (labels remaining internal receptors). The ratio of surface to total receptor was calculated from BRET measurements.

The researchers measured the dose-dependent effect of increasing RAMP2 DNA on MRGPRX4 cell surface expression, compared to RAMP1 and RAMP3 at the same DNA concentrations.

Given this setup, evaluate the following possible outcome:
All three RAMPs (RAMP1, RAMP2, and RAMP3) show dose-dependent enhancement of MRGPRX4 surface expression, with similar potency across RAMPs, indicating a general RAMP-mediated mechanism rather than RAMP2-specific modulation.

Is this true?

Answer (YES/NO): NO